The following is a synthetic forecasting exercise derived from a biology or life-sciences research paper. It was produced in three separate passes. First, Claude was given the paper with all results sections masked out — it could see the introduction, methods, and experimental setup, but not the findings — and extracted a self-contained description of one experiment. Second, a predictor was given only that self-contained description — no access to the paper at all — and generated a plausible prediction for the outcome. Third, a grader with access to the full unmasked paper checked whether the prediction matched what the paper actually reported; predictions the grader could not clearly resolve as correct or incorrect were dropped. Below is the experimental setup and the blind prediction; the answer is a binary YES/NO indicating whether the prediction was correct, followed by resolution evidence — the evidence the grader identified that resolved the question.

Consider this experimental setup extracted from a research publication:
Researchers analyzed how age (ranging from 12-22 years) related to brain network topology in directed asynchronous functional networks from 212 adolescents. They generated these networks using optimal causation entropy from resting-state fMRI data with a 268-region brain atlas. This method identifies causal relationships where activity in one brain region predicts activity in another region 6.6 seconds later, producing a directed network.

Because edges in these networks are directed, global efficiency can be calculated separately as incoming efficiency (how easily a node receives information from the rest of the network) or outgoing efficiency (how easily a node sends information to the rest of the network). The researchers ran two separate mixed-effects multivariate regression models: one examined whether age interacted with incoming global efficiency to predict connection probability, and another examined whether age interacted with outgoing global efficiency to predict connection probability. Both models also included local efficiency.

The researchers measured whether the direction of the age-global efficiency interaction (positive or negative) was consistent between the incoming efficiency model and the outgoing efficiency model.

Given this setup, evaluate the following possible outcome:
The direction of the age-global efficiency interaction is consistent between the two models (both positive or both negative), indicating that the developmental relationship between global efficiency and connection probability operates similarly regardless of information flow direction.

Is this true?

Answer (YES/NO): YES